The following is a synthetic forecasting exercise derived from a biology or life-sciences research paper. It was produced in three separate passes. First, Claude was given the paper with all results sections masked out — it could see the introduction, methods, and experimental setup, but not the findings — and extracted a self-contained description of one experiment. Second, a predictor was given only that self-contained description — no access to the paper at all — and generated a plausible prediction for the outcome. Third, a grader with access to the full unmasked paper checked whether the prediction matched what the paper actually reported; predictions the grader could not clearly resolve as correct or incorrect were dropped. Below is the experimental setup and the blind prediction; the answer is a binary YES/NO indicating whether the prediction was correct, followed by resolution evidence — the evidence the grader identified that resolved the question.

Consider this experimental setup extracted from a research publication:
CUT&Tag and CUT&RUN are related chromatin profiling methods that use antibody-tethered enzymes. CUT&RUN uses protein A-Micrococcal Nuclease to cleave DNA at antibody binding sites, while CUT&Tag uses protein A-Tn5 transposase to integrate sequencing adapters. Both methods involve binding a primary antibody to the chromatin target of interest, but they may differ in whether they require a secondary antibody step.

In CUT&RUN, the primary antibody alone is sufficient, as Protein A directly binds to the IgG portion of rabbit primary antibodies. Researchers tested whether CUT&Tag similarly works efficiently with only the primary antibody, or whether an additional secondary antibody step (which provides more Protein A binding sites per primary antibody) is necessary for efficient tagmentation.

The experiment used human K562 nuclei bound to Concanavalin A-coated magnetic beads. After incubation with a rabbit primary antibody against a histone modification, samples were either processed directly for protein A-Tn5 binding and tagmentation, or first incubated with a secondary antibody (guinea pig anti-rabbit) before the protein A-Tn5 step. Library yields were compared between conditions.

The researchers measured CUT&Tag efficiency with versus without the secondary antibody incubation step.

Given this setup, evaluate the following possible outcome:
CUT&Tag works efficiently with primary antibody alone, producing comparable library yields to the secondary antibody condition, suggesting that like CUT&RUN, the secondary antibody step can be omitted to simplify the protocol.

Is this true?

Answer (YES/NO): NO